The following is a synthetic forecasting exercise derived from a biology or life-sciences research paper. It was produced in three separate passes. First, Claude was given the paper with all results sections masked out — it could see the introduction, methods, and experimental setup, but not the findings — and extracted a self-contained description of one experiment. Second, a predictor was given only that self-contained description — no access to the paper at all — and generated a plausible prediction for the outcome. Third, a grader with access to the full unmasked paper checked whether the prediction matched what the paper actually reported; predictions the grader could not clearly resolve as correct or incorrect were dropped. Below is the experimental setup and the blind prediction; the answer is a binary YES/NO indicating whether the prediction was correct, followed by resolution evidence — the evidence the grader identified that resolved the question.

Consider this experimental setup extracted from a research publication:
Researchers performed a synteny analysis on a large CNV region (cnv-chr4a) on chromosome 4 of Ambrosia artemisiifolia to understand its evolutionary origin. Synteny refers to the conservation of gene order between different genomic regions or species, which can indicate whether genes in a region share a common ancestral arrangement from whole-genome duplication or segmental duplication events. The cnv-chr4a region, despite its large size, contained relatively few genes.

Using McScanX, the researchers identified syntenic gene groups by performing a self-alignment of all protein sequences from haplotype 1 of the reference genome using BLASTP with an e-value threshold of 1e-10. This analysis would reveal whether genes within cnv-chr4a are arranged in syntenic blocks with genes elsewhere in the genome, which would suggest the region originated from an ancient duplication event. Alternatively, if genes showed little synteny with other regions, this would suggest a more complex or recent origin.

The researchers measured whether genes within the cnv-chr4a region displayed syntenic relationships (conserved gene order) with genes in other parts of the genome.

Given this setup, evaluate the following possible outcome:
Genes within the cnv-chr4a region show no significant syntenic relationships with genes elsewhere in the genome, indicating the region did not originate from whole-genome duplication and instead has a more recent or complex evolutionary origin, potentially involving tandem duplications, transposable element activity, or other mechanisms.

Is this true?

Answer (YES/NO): NO